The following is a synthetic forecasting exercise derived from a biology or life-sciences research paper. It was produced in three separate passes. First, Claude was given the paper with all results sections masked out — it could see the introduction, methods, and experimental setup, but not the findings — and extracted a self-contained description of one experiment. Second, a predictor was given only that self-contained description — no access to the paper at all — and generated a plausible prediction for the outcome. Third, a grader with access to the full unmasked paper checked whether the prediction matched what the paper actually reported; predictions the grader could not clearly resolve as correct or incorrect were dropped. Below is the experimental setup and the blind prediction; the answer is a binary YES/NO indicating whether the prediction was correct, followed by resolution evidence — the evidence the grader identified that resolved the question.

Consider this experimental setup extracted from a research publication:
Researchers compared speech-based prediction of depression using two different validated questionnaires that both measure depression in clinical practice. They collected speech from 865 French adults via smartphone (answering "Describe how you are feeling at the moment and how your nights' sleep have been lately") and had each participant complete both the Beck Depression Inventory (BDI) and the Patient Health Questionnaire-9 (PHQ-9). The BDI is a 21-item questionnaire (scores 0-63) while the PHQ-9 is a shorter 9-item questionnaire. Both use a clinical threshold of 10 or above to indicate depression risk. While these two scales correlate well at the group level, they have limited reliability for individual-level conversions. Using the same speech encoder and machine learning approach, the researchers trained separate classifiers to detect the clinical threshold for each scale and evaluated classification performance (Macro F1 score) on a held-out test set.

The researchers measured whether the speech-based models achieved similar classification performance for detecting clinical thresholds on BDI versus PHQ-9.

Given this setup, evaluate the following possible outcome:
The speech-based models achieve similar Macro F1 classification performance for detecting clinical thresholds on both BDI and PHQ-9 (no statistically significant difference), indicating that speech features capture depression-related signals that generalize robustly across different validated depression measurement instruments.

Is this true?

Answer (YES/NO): NO